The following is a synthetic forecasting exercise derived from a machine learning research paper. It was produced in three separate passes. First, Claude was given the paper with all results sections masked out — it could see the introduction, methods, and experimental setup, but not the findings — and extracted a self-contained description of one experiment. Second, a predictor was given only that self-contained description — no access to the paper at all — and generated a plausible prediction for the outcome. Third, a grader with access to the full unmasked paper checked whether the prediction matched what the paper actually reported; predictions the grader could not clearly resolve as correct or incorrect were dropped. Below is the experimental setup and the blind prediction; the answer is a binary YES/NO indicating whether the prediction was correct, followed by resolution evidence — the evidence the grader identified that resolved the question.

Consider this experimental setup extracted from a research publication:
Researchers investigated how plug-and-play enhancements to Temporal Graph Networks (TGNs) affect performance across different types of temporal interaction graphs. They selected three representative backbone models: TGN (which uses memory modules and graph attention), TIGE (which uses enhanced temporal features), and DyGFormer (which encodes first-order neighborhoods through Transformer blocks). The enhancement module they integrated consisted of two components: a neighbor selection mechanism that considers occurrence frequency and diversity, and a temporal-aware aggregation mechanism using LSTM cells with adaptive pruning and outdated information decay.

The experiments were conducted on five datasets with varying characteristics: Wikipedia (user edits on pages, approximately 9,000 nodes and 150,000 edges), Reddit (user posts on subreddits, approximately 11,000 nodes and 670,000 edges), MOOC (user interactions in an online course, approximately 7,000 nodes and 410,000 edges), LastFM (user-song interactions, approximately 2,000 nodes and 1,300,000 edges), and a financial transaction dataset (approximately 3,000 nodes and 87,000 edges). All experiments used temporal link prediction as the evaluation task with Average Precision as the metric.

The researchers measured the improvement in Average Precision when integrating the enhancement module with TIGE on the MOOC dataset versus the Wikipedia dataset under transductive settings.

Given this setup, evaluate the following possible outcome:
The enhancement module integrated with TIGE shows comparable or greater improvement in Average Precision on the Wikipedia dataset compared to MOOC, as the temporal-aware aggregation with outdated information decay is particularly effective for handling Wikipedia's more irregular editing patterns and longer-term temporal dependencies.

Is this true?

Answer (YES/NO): NO